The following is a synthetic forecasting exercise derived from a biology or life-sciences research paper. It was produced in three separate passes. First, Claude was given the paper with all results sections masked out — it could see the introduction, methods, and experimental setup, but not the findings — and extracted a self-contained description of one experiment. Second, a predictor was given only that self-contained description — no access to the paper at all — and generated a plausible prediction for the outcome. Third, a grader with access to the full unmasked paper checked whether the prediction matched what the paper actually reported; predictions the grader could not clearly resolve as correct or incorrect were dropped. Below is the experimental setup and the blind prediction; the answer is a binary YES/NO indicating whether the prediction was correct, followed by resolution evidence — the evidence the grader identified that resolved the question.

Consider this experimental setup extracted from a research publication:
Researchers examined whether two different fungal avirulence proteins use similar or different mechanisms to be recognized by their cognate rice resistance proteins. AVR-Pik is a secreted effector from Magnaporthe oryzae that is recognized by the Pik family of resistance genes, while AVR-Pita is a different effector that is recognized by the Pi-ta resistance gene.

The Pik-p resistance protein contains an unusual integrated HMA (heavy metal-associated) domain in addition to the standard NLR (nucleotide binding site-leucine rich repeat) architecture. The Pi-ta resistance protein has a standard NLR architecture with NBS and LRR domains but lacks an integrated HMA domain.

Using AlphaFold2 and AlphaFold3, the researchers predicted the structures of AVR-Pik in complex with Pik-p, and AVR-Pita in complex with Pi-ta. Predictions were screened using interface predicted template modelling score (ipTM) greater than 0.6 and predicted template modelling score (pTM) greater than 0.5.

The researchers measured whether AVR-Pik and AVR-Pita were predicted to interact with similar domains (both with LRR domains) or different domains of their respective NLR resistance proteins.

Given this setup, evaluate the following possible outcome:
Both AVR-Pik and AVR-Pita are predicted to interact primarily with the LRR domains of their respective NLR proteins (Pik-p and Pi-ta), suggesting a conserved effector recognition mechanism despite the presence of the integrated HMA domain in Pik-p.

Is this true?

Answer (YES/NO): NO